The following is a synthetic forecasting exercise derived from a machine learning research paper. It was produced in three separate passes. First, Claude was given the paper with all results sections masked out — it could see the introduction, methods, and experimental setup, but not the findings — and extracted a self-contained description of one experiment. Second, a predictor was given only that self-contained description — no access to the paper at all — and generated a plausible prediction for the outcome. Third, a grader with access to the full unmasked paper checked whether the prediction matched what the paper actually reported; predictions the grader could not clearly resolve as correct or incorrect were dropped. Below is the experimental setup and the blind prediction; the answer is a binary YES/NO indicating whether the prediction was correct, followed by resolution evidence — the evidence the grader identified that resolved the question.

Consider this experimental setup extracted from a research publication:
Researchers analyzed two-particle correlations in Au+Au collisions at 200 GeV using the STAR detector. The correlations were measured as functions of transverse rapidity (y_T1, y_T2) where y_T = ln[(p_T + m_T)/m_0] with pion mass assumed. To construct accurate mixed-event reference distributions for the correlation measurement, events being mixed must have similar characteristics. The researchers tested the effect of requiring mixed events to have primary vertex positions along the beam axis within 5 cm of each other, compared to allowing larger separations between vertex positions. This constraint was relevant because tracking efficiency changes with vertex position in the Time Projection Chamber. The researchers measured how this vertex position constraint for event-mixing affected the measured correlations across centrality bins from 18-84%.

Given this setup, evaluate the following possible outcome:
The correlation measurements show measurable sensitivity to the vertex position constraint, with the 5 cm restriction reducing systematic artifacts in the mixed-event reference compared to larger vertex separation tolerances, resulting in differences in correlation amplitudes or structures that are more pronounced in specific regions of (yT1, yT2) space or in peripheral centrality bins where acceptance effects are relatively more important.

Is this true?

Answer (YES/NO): YES